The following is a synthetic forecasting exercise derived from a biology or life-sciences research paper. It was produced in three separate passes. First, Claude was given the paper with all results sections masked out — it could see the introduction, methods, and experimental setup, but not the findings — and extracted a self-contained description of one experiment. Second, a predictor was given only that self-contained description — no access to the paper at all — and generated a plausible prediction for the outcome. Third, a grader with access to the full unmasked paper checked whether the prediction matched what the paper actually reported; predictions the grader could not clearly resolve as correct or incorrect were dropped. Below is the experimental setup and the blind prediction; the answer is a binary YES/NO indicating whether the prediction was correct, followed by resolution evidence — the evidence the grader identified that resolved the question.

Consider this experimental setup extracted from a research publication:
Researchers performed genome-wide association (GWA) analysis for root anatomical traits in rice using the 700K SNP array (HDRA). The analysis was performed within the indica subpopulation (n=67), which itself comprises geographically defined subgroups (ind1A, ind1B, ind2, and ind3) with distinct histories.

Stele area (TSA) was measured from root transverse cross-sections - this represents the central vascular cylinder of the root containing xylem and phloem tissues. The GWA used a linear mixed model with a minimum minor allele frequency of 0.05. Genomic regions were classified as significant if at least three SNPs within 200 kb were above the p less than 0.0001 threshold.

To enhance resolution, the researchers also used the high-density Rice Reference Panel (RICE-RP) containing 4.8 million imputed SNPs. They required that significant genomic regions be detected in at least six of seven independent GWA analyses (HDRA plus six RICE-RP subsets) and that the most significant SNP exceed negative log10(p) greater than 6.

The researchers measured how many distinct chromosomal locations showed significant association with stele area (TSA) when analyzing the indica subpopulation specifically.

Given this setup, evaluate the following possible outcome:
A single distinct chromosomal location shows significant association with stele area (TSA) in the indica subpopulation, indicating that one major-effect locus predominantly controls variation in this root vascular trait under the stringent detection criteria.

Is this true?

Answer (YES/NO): NO